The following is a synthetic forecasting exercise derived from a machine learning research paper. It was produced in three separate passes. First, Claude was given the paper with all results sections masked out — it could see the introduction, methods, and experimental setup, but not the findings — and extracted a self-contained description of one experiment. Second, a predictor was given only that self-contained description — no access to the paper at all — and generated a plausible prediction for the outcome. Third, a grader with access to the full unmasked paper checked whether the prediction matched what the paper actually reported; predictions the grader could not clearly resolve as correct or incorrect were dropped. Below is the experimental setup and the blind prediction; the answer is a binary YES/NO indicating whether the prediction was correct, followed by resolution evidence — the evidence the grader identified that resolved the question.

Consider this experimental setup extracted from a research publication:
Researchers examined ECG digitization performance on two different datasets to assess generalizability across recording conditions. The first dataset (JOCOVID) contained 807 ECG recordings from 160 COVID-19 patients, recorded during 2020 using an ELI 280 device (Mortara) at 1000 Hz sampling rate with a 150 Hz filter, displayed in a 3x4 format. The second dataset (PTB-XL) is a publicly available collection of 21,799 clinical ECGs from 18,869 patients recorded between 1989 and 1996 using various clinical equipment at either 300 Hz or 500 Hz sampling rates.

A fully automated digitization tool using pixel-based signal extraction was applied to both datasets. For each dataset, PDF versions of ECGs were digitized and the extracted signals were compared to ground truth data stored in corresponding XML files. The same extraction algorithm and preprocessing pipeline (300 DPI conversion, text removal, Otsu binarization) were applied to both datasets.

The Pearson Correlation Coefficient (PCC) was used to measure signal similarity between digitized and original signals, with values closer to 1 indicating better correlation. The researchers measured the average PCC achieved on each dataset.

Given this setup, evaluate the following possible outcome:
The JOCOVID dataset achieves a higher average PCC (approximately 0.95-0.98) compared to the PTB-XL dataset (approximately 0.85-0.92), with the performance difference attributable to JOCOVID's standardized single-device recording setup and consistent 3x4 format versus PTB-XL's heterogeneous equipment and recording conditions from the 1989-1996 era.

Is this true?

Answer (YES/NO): YES